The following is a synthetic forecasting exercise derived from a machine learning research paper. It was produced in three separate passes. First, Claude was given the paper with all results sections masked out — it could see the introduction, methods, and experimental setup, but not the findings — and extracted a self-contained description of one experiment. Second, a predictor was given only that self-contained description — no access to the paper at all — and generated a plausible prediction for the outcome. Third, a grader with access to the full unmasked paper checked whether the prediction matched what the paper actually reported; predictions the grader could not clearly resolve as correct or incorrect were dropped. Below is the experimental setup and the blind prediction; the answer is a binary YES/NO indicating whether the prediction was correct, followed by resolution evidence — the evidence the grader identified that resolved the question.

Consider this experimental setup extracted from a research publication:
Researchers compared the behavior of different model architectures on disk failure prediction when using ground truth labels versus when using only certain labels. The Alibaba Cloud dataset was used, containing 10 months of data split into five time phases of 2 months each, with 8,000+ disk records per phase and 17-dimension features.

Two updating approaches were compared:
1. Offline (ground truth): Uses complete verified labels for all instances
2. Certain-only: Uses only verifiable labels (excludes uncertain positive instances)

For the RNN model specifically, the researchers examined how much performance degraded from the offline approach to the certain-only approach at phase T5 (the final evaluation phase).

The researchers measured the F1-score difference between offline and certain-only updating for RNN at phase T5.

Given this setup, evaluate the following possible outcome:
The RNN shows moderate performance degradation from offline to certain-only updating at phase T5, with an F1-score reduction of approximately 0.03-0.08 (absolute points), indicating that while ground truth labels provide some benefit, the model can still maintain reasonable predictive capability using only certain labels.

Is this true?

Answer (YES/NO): NO